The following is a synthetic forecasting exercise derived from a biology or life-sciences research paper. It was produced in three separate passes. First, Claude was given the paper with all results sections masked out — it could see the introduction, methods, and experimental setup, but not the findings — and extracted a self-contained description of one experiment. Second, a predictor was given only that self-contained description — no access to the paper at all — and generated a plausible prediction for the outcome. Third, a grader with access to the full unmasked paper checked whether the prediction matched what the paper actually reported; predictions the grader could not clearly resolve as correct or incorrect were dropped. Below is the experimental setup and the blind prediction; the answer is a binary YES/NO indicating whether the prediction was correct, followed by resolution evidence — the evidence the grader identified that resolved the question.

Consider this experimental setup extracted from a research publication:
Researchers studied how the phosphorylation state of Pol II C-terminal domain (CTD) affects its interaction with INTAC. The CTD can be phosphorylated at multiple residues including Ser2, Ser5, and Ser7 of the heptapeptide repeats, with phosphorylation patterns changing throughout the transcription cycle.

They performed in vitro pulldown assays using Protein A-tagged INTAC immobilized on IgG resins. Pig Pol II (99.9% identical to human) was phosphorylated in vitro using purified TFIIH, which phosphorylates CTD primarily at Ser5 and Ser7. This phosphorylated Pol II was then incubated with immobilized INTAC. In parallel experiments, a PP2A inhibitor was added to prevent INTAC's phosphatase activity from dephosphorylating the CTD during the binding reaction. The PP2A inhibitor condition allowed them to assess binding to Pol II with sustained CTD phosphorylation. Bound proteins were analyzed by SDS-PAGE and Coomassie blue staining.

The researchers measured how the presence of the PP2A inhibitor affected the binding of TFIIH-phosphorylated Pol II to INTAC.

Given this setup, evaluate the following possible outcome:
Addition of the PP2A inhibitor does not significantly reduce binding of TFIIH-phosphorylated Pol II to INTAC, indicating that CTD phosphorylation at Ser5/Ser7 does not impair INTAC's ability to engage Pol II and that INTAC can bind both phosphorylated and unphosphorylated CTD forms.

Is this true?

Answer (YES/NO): NO